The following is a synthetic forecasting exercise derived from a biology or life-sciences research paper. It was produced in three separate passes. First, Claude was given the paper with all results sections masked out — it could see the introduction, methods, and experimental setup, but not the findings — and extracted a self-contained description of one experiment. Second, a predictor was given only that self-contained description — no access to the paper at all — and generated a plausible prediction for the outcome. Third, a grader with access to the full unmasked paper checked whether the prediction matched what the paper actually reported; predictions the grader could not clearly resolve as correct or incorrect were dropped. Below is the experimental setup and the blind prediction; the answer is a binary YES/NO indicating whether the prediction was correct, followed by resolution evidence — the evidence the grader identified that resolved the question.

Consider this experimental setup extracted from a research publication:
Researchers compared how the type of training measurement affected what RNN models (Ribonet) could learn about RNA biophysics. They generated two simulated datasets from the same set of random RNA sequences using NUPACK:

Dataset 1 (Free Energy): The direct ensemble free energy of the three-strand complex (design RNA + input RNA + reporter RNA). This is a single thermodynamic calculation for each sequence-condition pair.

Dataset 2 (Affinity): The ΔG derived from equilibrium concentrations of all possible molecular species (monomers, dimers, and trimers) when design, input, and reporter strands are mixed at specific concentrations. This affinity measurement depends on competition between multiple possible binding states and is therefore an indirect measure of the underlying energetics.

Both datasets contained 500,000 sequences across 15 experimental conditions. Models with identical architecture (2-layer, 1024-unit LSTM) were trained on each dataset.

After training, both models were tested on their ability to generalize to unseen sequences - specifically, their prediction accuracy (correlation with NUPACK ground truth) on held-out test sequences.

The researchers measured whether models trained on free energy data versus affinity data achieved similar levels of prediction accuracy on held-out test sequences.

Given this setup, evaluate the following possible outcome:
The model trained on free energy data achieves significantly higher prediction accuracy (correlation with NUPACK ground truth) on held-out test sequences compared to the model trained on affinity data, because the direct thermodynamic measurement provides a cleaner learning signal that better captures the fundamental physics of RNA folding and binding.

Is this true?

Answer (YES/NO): NO